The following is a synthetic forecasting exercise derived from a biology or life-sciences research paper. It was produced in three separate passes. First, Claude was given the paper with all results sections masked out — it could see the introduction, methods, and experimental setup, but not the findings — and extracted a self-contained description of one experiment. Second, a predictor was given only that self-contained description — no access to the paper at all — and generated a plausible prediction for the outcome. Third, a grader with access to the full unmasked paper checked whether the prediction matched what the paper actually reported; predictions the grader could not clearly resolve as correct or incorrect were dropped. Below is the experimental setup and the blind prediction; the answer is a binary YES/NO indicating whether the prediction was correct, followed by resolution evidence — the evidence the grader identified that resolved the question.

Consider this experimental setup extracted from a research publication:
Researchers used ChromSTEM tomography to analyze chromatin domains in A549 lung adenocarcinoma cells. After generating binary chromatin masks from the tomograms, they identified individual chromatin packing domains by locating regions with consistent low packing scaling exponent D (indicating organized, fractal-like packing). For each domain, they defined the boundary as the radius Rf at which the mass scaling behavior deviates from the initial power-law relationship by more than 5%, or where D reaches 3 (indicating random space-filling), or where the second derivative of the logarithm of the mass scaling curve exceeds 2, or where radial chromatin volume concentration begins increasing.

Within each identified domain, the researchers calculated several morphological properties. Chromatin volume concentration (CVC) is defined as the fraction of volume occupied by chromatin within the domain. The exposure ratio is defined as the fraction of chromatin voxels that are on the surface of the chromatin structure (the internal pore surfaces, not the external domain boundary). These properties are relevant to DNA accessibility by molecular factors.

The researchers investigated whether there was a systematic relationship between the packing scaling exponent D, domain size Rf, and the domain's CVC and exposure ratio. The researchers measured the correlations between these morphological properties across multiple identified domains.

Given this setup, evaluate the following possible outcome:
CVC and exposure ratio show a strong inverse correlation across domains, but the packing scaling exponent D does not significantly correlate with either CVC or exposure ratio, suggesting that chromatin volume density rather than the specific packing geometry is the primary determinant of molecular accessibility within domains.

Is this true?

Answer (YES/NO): NO